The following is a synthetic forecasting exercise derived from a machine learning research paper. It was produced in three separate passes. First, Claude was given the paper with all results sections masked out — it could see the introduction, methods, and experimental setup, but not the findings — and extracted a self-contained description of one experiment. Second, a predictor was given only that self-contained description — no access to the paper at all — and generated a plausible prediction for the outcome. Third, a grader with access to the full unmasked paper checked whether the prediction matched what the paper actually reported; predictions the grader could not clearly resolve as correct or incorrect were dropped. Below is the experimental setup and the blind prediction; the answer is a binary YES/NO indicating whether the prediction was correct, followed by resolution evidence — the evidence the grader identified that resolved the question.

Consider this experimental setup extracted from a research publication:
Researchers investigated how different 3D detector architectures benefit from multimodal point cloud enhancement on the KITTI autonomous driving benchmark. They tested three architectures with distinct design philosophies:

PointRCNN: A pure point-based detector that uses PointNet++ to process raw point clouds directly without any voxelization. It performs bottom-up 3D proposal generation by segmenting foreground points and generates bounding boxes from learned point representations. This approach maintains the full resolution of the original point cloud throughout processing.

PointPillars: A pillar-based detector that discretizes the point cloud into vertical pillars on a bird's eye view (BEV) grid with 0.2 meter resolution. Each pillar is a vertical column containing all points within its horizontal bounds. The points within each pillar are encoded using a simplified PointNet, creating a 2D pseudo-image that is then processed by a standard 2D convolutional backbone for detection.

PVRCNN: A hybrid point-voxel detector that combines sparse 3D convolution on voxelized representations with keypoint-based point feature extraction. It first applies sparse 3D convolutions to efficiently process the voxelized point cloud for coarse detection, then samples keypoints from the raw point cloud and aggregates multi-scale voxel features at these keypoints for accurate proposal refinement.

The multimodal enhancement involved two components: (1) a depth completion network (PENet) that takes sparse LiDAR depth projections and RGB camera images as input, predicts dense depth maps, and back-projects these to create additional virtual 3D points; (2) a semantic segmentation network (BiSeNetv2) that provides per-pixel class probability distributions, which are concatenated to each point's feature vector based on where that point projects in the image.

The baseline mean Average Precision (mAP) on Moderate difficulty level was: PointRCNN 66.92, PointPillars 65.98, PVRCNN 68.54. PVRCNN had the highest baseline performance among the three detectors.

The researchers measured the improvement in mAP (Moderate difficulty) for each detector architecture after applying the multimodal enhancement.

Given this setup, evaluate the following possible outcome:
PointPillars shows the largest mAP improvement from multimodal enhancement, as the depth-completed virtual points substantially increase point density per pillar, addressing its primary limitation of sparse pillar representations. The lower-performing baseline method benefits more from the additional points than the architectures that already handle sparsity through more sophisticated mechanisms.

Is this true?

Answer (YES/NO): NO